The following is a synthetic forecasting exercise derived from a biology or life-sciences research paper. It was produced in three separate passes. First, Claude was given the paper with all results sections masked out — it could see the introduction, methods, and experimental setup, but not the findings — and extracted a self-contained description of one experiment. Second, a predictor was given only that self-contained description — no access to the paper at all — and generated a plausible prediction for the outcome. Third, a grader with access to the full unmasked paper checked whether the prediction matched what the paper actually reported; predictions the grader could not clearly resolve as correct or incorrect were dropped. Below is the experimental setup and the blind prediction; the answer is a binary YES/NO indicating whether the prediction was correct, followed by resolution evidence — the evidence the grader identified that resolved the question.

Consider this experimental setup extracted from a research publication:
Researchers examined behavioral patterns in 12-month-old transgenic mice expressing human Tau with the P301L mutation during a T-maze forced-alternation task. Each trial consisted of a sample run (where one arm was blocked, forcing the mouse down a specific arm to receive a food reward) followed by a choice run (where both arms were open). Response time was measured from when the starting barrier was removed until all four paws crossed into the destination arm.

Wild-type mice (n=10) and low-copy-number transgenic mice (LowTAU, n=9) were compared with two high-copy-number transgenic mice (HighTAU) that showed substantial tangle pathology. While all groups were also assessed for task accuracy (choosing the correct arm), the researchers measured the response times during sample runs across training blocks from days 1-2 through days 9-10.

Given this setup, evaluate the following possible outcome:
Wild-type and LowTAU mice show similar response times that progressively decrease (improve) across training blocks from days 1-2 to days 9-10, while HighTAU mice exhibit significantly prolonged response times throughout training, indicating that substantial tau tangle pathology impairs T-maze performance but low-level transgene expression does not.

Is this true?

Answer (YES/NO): NO